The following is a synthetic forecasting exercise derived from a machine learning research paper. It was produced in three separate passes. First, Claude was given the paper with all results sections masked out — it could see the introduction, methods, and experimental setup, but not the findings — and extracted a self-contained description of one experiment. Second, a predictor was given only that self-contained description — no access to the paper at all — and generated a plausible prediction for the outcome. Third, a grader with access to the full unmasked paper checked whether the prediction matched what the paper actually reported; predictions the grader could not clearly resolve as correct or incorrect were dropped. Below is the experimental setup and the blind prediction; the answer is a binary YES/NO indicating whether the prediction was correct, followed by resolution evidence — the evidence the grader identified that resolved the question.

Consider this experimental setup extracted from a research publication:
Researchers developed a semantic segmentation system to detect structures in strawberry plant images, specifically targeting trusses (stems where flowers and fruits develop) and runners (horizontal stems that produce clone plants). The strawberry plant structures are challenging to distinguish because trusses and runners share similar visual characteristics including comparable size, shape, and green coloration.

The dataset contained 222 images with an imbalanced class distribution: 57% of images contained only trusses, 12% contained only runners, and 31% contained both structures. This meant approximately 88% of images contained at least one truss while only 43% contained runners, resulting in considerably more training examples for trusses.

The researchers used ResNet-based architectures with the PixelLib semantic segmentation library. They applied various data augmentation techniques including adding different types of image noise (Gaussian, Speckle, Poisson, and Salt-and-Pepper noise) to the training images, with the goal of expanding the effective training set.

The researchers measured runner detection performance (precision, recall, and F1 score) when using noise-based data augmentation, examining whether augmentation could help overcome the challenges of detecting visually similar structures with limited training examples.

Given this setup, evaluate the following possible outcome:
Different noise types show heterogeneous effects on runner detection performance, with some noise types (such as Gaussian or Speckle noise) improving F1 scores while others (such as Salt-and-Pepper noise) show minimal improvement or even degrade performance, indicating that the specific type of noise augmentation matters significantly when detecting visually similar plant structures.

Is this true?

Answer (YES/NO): NO